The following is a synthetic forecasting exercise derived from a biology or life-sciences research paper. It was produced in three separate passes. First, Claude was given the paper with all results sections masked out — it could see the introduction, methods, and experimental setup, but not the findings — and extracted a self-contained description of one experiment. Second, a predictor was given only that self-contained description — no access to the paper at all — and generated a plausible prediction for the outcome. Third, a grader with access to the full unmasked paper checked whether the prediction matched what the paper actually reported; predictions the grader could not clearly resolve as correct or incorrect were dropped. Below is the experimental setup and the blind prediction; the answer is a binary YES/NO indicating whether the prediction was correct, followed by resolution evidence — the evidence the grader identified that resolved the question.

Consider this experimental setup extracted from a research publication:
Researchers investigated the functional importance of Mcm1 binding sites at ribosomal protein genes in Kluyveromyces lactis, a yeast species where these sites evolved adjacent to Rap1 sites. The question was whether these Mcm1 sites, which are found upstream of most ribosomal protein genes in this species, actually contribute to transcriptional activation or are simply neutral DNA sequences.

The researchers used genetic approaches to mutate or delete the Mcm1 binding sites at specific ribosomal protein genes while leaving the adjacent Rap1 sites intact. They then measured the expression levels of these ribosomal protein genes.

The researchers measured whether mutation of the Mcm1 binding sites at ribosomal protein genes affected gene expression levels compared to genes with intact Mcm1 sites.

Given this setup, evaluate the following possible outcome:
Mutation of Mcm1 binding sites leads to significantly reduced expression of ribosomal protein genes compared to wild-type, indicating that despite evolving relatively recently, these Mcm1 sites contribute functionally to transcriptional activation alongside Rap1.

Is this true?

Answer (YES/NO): YES